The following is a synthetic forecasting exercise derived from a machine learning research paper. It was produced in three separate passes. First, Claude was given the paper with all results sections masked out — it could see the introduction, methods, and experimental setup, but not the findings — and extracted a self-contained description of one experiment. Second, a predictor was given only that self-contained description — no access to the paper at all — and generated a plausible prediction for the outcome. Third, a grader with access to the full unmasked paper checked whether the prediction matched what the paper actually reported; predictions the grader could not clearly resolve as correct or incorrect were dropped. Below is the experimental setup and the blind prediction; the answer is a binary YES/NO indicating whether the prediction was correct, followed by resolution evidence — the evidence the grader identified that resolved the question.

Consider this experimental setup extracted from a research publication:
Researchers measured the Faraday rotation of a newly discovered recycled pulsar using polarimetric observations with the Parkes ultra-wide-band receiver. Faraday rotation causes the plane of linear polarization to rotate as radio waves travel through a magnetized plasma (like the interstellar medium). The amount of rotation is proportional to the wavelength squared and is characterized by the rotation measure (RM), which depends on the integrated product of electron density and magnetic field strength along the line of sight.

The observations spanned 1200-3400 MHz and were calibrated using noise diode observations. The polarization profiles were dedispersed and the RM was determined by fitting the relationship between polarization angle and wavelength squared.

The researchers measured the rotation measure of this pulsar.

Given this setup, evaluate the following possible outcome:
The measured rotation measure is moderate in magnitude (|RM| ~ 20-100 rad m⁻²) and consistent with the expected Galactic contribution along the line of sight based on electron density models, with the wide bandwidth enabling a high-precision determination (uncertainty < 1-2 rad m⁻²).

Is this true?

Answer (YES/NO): NO